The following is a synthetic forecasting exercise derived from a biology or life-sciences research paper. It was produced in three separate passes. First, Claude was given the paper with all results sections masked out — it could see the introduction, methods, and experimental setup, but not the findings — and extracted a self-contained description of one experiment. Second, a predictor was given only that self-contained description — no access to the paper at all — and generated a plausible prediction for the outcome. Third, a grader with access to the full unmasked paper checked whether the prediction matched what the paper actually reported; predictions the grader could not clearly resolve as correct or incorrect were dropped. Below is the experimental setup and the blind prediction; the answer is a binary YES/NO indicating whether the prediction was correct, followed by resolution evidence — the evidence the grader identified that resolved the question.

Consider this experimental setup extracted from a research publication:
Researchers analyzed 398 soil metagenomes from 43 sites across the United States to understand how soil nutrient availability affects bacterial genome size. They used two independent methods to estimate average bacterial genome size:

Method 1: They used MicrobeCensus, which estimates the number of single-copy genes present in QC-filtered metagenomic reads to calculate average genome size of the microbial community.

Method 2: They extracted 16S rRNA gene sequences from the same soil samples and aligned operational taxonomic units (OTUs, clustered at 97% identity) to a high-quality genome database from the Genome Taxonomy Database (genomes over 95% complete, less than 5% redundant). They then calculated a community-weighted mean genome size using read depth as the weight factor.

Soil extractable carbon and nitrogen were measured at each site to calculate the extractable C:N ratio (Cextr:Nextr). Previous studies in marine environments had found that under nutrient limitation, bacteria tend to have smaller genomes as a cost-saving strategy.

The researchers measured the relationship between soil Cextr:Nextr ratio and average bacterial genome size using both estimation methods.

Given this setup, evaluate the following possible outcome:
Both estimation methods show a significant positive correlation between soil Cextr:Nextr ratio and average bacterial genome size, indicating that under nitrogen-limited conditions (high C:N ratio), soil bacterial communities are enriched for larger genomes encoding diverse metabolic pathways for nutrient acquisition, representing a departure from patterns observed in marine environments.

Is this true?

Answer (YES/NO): YES